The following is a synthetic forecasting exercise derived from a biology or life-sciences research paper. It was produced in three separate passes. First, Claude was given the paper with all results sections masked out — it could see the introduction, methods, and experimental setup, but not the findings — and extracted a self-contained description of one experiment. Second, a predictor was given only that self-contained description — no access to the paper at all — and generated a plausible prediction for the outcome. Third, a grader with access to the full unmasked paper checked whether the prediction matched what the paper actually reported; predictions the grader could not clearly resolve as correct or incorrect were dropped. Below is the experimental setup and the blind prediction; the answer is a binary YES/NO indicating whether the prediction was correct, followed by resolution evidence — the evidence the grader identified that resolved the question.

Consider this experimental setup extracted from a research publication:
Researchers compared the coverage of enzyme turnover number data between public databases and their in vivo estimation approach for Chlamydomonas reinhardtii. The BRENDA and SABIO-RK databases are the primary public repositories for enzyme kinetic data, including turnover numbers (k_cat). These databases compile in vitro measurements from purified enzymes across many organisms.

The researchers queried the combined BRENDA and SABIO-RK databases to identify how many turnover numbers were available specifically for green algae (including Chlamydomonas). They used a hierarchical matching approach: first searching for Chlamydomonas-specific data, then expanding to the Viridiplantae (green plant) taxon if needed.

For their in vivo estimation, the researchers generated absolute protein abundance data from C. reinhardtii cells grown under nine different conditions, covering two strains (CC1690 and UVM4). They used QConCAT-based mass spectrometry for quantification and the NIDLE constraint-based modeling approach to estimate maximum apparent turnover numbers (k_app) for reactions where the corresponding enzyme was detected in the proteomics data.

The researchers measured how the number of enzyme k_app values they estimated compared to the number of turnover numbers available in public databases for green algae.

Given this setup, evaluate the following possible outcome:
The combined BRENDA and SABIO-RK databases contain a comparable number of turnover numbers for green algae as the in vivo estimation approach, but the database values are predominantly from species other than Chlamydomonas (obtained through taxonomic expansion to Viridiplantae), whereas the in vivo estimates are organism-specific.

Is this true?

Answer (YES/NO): NO